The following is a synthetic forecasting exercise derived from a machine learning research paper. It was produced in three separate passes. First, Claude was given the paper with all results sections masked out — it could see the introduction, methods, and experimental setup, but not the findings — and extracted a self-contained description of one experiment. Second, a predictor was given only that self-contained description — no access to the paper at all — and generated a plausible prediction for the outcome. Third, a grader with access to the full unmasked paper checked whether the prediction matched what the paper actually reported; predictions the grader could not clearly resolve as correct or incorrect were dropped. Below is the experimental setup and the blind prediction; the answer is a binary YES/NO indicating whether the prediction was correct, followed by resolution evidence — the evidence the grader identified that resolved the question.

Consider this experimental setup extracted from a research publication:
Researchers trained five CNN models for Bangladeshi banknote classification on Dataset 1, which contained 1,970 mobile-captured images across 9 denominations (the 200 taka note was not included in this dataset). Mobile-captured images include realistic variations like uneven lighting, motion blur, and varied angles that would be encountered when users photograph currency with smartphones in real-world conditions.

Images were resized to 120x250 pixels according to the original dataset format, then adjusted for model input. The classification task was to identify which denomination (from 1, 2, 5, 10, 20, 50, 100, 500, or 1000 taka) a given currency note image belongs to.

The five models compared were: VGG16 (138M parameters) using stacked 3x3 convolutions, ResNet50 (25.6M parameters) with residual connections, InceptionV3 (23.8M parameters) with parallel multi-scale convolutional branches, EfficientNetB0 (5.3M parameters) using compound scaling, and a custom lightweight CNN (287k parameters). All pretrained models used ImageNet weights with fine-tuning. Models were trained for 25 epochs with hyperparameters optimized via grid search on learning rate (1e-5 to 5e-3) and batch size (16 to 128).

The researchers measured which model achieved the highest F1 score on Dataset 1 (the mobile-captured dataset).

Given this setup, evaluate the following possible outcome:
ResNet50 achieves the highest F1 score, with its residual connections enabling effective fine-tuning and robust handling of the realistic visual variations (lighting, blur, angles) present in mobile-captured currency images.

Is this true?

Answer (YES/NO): NO